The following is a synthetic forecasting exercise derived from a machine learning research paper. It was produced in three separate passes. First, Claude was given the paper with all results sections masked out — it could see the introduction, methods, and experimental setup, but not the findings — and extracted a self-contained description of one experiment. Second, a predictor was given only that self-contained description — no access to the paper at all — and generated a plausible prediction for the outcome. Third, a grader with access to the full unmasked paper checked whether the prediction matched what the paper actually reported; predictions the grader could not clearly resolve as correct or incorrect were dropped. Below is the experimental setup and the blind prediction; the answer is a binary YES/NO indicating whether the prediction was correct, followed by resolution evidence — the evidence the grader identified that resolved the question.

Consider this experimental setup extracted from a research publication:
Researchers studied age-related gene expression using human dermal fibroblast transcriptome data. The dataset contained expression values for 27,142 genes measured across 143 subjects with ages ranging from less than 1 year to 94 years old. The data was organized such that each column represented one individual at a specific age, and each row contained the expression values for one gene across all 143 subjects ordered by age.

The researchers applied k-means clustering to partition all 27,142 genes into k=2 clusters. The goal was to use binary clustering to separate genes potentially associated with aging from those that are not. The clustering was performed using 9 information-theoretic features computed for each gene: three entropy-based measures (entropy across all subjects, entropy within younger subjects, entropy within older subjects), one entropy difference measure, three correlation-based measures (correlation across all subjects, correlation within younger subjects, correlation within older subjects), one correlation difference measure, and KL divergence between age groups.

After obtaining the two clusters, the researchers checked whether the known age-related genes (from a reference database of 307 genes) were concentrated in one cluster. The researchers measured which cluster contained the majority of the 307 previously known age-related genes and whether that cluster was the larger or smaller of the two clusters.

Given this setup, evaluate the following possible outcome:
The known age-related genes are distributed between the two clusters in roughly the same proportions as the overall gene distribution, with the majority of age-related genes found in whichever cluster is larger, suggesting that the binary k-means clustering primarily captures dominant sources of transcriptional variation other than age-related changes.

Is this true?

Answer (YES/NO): NO